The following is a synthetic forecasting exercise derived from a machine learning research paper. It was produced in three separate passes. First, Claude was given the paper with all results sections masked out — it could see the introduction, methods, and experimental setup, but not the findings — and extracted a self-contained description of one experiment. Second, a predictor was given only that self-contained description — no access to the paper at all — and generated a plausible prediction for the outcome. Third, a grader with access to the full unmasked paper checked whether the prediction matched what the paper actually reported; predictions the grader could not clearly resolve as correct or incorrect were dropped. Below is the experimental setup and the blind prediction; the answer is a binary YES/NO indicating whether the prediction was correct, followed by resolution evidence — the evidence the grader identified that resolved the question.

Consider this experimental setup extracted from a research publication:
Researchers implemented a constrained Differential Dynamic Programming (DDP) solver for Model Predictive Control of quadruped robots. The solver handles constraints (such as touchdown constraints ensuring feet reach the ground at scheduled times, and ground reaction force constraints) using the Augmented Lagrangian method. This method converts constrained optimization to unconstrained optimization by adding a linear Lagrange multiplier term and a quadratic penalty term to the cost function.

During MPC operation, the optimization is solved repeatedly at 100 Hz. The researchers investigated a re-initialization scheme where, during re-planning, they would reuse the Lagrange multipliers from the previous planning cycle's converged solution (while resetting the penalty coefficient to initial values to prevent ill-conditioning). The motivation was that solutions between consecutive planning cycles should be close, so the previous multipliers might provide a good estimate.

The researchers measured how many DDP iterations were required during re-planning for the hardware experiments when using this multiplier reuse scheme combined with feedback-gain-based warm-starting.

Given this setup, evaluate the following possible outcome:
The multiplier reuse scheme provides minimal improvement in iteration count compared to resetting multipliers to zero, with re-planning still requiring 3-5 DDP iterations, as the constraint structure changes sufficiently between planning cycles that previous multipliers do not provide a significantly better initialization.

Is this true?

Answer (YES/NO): NO